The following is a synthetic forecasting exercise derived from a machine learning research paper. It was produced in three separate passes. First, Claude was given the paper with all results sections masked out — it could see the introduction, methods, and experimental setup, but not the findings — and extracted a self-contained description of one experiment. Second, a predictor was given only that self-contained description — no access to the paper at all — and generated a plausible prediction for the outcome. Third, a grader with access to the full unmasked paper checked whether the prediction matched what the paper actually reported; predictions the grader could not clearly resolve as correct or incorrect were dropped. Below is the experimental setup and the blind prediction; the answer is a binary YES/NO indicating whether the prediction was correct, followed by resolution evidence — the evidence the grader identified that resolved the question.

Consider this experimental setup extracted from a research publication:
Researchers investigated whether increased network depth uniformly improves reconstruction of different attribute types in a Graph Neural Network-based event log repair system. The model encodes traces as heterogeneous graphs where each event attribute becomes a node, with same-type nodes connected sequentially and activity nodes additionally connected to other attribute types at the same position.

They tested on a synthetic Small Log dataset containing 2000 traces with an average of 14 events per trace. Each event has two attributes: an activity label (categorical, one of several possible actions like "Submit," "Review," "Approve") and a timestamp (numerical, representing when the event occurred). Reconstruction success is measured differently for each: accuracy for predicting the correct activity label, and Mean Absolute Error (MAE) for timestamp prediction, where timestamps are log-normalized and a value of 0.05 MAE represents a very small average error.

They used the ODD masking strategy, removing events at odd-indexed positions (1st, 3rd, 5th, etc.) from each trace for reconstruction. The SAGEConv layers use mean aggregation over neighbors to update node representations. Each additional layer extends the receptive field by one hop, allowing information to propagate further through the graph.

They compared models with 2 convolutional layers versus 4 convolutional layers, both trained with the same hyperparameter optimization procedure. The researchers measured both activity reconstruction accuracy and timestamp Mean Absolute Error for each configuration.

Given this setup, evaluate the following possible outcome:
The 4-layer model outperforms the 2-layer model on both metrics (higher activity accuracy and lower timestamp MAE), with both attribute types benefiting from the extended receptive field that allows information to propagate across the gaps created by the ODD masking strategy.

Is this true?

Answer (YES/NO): NO